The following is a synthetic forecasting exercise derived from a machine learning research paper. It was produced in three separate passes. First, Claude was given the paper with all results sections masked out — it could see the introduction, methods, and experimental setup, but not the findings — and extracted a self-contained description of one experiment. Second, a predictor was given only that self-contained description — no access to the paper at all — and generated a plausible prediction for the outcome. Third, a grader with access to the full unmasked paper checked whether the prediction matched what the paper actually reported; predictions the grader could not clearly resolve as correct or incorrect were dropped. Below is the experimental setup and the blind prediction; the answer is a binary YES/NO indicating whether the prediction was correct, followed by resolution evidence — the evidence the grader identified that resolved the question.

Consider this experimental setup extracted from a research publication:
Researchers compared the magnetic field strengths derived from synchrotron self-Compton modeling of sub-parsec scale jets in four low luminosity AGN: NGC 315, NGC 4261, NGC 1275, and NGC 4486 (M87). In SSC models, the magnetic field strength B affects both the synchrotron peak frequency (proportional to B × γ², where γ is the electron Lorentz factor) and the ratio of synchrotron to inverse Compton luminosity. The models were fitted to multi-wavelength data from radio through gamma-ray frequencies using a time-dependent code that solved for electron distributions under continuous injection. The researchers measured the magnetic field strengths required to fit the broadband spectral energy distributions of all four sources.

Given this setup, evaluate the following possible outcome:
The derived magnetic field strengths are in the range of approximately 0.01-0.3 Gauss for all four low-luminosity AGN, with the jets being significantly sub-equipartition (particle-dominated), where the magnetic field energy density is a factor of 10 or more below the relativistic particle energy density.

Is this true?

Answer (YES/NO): NO